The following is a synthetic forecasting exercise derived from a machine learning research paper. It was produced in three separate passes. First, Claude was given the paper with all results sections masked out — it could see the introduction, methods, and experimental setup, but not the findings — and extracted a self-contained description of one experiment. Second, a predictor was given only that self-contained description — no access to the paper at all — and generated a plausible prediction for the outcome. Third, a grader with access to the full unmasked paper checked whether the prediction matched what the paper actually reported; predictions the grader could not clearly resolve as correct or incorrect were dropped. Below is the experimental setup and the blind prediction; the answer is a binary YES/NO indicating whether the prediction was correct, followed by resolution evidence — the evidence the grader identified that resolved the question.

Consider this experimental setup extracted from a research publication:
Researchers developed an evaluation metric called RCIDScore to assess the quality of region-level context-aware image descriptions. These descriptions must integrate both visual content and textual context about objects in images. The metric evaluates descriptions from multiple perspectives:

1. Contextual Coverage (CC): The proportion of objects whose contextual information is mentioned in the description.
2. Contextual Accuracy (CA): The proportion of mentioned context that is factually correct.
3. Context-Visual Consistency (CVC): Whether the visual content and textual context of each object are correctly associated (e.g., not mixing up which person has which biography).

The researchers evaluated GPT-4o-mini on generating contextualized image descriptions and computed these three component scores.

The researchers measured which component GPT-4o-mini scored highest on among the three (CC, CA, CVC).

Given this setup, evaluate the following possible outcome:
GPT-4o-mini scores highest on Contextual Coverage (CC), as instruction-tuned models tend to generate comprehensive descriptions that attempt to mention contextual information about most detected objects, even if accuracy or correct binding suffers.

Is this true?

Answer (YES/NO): NO